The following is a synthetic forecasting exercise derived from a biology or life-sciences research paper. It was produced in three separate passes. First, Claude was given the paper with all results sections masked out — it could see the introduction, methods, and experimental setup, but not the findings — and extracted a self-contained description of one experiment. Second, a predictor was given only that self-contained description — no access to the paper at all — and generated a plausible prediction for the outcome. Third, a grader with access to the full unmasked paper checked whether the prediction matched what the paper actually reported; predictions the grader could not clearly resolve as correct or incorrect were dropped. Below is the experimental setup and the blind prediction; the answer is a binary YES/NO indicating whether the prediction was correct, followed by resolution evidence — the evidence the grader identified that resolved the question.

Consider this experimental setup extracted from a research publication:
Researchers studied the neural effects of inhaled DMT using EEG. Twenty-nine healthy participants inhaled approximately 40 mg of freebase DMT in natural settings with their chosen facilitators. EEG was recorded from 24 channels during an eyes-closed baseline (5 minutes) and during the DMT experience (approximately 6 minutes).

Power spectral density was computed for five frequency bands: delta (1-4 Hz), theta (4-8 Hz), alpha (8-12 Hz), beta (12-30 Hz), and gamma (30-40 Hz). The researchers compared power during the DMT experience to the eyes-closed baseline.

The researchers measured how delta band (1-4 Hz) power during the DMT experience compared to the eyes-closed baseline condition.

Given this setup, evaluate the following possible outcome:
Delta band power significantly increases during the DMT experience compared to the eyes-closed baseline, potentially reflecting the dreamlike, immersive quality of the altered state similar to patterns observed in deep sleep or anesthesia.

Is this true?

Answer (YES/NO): YES